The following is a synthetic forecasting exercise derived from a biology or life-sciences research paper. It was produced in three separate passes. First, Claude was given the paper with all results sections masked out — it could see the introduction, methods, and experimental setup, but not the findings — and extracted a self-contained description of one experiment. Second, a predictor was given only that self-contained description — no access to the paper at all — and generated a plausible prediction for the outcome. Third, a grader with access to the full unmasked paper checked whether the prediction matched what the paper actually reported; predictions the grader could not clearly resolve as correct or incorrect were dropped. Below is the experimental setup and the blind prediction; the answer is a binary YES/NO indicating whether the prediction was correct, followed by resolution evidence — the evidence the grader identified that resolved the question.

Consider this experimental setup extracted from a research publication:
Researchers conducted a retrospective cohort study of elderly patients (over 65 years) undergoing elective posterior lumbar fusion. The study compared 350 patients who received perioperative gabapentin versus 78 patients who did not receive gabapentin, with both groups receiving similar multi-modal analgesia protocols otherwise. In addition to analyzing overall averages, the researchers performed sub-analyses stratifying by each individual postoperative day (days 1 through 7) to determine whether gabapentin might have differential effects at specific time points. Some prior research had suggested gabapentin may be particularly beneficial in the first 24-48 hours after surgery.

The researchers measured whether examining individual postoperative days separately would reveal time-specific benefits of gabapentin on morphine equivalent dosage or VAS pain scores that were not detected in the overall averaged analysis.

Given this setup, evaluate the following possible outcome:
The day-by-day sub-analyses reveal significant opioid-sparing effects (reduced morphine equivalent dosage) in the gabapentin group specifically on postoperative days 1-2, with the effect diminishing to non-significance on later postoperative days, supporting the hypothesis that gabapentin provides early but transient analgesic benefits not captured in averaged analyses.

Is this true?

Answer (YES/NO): NO